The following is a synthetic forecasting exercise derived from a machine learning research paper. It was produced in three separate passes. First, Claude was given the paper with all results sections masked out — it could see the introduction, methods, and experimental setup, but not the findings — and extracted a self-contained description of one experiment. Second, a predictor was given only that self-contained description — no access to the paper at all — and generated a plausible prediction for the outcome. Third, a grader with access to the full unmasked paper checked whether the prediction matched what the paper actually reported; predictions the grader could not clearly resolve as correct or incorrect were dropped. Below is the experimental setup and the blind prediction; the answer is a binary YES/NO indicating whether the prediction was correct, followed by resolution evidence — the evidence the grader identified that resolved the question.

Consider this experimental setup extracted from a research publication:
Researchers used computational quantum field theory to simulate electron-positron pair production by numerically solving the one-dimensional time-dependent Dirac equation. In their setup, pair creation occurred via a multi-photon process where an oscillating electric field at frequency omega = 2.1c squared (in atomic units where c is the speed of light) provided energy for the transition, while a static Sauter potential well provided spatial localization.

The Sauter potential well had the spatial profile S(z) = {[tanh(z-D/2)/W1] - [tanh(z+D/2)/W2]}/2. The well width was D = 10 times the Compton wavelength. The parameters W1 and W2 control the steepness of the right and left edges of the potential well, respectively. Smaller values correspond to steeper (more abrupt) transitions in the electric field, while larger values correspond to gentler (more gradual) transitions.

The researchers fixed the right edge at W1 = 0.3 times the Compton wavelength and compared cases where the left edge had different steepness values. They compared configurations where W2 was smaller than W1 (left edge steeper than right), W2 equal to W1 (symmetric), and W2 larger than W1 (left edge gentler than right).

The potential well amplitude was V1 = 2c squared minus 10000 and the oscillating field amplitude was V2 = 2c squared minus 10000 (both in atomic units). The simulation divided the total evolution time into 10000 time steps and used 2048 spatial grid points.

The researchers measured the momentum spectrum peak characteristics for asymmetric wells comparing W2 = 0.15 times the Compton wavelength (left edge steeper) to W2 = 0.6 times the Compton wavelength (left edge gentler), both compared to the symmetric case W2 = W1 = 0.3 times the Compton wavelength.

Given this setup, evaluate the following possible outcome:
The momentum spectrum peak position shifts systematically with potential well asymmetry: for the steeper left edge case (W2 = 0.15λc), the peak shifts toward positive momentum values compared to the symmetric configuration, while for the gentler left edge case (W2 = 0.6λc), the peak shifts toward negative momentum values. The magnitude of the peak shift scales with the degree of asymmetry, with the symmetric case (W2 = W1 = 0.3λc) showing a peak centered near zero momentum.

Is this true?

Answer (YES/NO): NO